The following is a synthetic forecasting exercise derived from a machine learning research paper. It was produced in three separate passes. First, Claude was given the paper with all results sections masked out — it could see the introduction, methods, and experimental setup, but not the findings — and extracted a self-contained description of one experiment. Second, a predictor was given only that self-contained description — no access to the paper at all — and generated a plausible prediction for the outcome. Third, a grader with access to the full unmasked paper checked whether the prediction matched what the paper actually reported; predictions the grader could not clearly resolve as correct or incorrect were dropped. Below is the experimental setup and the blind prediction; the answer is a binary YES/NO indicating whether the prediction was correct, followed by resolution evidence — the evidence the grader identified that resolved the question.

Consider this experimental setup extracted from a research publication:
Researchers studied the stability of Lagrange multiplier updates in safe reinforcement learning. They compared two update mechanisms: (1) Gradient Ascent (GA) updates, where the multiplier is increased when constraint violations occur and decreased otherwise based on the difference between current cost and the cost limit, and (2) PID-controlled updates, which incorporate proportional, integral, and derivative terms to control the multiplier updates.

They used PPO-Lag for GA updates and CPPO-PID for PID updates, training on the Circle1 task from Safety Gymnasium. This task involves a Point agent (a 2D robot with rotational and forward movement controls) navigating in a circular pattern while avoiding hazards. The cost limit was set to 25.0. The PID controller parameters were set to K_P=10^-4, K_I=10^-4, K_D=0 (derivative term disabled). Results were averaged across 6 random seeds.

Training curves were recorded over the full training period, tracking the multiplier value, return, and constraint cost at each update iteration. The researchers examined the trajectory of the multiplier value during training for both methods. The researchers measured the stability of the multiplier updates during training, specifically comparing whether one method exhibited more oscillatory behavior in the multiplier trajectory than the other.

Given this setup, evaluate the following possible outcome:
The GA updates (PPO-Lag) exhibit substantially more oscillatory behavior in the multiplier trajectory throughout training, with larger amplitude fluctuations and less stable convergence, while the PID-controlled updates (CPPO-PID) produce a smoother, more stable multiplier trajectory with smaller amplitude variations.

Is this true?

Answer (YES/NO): YES